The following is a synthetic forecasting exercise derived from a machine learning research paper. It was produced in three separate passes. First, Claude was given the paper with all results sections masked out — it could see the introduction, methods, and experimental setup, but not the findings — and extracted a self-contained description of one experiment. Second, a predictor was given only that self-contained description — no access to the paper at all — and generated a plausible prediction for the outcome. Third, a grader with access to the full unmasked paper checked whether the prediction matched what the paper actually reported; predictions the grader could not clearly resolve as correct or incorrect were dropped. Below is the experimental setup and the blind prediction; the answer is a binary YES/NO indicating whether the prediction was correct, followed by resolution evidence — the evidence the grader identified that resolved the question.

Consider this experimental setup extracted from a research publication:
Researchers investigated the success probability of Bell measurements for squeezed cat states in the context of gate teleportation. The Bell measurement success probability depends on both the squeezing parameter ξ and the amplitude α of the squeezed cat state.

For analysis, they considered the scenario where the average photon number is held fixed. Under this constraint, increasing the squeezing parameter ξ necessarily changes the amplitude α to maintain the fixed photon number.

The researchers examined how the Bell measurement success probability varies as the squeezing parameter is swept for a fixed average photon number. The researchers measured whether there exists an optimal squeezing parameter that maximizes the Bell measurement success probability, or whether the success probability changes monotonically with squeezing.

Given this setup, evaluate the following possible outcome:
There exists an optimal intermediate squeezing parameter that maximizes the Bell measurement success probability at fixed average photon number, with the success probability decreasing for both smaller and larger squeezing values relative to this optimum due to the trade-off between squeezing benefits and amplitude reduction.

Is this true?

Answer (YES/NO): NO